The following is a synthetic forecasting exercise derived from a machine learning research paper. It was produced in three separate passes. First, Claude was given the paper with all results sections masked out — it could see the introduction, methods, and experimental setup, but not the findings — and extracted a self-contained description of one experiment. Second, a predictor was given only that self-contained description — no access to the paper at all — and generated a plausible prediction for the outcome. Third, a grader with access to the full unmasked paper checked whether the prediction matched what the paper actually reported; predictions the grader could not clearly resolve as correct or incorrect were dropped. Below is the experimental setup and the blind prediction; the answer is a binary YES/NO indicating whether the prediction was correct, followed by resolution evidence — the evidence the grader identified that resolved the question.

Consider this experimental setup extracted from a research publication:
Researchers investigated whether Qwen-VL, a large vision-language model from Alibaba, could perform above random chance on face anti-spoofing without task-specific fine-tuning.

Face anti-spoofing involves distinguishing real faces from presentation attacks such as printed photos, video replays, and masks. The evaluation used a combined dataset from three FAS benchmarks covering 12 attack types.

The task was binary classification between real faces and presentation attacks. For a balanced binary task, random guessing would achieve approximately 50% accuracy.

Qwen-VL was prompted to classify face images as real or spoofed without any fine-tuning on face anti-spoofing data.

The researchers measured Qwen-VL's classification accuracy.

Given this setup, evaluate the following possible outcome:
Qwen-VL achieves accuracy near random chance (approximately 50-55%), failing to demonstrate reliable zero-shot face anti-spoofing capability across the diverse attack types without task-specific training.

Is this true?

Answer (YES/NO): YES